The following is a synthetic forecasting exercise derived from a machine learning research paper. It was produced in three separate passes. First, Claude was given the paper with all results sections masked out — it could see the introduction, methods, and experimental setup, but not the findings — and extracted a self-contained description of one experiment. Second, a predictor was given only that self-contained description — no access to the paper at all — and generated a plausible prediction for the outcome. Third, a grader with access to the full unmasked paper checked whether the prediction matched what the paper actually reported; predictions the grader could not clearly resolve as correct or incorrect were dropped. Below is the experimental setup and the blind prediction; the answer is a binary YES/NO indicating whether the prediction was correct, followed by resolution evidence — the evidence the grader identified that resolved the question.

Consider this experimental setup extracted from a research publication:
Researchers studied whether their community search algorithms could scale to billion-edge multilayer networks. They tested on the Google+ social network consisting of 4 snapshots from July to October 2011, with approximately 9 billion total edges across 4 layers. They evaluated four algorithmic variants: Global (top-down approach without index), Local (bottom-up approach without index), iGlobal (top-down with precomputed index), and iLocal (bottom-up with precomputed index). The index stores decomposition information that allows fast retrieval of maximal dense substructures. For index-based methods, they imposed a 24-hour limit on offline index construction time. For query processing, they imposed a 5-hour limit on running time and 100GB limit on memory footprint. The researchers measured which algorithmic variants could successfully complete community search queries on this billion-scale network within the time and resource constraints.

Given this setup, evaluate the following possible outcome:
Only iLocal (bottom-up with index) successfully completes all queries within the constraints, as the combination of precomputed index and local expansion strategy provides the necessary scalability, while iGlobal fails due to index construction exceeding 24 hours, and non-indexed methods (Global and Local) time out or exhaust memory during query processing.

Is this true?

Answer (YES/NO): NO